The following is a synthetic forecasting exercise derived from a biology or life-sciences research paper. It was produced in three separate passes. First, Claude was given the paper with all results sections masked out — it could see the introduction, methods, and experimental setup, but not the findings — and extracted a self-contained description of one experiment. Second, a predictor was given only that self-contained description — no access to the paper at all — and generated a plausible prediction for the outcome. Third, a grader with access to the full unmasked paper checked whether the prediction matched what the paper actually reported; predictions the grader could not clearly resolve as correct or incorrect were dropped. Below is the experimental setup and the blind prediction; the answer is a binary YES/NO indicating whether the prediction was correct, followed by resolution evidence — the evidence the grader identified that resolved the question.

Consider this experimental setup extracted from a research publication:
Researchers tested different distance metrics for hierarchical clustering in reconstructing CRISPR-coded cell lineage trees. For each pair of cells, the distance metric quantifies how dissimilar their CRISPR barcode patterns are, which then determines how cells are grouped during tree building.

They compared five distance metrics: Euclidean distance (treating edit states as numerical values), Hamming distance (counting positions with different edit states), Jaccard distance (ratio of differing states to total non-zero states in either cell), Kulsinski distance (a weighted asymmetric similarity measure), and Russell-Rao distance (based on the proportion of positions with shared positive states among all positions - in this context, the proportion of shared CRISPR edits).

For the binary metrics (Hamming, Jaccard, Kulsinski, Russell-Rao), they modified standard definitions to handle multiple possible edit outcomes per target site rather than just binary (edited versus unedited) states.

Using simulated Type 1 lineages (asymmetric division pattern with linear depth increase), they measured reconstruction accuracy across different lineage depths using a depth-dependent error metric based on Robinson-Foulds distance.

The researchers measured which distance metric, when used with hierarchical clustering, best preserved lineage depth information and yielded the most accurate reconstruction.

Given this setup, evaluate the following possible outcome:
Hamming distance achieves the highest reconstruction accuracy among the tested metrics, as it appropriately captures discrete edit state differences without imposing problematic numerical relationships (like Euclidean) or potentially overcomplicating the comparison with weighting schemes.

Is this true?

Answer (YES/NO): NO